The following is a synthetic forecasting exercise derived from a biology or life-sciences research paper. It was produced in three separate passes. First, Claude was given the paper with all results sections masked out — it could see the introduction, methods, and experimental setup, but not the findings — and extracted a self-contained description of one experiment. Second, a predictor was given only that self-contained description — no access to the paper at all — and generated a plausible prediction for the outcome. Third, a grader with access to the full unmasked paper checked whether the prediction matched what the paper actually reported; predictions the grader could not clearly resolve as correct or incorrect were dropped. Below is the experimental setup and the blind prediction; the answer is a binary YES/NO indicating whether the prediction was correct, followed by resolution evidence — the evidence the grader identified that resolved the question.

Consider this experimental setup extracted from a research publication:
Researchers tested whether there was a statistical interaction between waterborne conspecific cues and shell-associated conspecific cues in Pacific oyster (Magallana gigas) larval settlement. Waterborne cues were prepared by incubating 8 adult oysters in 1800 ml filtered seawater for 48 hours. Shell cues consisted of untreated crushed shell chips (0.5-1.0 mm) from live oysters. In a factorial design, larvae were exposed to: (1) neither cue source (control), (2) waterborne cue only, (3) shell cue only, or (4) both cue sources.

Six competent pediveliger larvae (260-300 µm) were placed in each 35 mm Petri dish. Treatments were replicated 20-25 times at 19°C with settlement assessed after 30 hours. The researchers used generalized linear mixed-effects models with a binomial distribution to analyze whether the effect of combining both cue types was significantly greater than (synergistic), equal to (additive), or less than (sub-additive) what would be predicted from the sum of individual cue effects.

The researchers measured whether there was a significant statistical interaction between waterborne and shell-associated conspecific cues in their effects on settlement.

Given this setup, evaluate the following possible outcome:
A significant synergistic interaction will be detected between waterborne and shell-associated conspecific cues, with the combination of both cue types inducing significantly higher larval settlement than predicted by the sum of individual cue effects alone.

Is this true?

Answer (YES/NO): YES